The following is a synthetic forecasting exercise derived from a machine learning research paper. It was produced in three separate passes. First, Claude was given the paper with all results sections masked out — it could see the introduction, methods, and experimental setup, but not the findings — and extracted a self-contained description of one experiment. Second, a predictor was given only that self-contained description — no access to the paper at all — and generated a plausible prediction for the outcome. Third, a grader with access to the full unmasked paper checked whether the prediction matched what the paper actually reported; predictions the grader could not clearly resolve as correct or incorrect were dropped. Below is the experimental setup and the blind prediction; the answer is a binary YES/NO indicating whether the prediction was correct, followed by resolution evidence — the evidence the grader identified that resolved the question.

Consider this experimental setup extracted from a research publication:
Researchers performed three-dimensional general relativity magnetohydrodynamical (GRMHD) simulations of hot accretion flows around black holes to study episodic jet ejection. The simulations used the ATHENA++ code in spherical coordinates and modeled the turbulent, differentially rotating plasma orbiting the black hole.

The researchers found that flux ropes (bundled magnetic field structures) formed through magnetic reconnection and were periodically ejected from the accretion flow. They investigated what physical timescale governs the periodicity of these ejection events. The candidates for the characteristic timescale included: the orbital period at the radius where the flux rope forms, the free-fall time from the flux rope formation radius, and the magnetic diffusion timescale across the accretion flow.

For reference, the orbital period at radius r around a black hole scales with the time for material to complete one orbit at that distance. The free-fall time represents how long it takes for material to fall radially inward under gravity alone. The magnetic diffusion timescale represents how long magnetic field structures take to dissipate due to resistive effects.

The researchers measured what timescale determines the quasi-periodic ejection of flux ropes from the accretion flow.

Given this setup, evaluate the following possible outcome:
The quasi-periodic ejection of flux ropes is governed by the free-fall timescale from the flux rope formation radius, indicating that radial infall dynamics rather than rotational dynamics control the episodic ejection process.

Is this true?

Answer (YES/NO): NO